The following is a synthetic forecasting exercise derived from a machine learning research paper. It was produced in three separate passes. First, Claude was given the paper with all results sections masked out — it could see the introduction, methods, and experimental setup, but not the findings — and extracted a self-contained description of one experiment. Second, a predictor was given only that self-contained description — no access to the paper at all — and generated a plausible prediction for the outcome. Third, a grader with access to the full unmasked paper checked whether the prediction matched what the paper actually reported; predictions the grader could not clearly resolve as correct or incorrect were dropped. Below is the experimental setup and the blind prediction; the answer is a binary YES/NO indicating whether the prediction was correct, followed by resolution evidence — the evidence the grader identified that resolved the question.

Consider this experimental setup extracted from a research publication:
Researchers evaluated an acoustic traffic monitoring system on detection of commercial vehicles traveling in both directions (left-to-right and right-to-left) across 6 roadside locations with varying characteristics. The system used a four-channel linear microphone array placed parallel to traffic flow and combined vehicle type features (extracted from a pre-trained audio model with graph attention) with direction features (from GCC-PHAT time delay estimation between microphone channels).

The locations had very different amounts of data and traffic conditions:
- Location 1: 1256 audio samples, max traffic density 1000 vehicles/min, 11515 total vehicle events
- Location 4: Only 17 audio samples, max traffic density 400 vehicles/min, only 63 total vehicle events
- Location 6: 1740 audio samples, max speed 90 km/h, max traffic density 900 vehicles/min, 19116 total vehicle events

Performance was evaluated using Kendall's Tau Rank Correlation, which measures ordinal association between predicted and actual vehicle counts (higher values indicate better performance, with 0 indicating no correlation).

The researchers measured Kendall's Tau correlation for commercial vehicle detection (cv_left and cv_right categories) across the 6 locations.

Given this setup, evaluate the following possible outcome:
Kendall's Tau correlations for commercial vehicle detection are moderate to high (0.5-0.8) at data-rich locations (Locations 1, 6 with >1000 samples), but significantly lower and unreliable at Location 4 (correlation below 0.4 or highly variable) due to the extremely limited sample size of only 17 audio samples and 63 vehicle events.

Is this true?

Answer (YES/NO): NO